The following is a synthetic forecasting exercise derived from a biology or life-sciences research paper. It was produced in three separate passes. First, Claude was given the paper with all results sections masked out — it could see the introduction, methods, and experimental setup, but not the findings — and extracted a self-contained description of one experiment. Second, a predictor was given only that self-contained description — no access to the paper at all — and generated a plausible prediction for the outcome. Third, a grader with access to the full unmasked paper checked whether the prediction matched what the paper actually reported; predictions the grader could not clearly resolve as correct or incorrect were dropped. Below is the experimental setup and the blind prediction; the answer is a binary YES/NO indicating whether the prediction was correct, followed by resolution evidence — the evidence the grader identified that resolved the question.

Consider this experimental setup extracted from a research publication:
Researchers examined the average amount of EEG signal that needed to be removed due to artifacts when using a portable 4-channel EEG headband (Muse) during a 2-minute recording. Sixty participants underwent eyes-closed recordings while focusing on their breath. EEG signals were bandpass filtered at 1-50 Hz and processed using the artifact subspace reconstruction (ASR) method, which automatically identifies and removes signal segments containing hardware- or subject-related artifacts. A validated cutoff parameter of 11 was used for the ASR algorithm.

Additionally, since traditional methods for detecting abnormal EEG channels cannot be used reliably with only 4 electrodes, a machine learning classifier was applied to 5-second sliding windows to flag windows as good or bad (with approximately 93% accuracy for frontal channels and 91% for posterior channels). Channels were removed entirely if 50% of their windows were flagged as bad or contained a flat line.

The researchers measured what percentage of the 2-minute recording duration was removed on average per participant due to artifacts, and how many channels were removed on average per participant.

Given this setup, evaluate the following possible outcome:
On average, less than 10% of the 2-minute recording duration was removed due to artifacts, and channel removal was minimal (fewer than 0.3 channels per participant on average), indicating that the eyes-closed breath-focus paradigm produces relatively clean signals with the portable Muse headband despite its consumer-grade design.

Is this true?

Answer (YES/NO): NO